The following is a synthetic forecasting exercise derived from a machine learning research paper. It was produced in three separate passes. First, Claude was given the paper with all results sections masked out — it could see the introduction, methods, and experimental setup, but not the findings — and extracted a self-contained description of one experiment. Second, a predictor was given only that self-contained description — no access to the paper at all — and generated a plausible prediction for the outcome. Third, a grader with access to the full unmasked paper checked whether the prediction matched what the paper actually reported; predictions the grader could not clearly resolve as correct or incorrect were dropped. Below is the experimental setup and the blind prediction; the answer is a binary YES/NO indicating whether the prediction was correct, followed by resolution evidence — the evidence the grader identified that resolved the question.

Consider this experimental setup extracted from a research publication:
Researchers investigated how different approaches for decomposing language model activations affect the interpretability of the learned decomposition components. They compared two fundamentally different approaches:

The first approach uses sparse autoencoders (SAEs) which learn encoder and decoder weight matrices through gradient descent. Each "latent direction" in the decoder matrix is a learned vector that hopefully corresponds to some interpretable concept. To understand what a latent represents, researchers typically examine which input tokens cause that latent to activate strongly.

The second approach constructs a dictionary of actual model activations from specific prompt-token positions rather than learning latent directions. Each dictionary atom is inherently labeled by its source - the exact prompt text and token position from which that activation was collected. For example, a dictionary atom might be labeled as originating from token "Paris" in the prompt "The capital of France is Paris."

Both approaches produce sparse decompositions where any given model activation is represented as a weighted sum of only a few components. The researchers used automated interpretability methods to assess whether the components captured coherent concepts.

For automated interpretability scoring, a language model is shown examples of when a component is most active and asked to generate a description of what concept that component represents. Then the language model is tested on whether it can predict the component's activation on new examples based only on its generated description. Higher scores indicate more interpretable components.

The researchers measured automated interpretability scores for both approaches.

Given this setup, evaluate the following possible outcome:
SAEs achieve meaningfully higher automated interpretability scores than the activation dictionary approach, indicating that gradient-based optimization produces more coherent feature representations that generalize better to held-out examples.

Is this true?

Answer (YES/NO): NO